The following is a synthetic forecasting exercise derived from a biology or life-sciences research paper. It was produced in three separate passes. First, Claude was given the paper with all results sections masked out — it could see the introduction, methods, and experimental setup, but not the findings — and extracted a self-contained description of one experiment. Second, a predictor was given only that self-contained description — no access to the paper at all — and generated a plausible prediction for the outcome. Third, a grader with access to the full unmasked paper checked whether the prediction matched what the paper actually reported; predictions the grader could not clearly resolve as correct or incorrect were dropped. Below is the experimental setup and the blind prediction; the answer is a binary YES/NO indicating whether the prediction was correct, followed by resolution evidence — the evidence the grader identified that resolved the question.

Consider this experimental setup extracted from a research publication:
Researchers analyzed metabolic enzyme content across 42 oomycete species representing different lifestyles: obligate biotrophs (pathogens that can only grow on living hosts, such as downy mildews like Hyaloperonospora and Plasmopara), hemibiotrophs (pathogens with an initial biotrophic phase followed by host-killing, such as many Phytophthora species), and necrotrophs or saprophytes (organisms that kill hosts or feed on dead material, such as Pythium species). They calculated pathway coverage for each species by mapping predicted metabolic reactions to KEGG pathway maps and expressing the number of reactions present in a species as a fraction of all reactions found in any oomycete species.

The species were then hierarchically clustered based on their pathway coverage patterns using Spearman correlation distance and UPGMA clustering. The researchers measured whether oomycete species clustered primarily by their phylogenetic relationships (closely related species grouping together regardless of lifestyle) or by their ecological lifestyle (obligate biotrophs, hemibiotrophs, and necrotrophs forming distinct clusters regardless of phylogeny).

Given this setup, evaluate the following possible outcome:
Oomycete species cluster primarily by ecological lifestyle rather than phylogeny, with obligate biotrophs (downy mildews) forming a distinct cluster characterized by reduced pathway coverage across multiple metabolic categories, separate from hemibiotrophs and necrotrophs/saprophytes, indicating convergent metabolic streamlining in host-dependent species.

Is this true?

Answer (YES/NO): YES